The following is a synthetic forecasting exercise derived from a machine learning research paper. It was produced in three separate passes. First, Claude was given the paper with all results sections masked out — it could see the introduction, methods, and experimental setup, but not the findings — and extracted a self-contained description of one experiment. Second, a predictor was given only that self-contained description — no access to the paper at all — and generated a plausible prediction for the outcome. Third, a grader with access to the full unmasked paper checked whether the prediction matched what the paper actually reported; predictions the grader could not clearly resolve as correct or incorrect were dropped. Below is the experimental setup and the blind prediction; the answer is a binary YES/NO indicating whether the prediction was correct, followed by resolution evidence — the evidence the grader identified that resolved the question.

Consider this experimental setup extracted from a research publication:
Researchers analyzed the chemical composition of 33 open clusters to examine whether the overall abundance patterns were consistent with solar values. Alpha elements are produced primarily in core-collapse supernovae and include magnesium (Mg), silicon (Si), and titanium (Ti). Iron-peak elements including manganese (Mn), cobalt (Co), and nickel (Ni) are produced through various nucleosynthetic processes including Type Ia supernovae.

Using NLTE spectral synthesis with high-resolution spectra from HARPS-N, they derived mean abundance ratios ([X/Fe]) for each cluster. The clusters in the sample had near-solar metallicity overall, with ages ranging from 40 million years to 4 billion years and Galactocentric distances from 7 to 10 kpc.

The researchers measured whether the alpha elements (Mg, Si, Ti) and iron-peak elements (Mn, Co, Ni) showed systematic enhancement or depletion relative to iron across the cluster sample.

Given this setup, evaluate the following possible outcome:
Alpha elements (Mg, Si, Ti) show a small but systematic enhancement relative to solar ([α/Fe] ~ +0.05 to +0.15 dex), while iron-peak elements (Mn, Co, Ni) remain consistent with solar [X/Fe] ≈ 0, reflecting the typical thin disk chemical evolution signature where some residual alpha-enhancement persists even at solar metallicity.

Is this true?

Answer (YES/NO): NO